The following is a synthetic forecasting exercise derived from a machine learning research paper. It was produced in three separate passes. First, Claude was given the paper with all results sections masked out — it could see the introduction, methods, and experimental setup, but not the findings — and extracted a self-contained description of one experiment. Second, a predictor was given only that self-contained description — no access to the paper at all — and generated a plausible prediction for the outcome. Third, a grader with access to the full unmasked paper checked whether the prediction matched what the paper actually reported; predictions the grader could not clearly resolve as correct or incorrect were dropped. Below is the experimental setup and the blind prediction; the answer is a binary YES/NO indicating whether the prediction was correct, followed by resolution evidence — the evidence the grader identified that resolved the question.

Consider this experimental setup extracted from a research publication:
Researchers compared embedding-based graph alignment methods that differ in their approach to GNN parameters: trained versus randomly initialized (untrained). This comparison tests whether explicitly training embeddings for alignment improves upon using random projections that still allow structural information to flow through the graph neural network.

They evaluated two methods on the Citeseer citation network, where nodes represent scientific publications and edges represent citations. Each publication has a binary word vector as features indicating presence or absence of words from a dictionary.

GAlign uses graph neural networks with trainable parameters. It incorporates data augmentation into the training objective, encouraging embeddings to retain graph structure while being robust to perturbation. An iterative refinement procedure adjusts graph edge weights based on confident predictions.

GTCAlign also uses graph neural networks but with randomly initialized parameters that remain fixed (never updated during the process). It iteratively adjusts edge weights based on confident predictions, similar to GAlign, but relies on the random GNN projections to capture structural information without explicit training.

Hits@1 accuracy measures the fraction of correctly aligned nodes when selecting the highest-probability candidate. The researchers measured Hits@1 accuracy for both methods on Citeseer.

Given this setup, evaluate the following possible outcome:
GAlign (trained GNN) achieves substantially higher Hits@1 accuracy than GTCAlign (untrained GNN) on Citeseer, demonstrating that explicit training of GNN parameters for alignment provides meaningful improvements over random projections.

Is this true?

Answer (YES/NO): NO